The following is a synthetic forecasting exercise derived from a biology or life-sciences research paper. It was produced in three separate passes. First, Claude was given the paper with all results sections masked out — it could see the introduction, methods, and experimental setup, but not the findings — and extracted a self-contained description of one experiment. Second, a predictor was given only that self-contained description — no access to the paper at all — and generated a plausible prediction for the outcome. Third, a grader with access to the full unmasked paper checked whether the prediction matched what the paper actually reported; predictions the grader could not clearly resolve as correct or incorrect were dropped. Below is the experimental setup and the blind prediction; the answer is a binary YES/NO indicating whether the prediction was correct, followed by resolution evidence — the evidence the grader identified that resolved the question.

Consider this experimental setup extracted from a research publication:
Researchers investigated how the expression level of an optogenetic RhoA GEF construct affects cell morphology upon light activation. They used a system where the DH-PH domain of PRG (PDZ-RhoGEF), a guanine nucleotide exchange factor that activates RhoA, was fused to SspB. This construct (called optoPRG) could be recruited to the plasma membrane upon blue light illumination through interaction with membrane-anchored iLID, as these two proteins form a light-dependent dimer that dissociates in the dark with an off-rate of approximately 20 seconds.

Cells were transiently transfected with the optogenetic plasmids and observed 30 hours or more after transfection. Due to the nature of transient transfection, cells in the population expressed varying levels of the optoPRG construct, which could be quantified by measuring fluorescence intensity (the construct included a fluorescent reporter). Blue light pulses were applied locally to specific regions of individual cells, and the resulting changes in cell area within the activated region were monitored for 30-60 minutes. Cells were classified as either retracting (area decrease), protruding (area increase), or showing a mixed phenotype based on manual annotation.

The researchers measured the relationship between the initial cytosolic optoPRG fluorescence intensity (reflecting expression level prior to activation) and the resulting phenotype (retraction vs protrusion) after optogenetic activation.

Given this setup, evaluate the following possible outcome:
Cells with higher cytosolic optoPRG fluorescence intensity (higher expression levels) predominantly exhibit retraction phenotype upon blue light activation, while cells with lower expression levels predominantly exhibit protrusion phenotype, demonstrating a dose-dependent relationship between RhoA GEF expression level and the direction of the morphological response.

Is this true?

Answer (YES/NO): NO